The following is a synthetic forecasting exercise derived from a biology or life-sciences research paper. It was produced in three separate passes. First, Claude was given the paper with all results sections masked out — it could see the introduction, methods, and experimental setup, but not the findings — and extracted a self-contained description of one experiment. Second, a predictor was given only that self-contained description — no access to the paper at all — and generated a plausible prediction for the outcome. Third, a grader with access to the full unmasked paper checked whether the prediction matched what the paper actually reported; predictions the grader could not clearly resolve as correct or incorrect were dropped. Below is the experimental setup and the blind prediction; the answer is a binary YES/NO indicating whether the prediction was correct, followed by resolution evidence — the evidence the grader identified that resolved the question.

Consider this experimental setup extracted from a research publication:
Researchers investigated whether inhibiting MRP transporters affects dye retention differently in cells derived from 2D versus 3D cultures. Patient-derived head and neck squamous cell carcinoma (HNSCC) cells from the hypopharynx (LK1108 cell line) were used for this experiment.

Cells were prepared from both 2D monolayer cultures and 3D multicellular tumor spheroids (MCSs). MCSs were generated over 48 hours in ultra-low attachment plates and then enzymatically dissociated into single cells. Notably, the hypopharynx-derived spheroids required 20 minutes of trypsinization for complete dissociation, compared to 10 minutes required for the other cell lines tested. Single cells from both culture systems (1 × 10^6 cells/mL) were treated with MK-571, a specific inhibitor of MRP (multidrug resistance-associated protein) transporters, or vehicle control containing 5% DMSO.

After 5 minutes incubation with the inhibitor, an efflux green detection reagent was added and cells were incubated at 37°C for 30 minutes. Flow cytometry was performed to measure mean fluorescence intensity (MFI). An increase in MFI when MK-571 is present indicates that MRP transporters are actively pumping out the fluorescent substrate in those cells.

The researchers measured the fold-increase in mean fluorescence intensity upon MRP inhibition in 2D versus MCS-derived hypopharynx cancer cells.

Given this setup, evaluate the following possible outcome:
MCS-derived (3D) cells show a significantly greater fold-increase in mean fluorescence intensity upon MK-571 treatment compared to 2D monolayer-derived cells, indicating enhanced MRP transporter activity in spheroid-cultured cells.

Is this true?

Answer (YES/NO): NO